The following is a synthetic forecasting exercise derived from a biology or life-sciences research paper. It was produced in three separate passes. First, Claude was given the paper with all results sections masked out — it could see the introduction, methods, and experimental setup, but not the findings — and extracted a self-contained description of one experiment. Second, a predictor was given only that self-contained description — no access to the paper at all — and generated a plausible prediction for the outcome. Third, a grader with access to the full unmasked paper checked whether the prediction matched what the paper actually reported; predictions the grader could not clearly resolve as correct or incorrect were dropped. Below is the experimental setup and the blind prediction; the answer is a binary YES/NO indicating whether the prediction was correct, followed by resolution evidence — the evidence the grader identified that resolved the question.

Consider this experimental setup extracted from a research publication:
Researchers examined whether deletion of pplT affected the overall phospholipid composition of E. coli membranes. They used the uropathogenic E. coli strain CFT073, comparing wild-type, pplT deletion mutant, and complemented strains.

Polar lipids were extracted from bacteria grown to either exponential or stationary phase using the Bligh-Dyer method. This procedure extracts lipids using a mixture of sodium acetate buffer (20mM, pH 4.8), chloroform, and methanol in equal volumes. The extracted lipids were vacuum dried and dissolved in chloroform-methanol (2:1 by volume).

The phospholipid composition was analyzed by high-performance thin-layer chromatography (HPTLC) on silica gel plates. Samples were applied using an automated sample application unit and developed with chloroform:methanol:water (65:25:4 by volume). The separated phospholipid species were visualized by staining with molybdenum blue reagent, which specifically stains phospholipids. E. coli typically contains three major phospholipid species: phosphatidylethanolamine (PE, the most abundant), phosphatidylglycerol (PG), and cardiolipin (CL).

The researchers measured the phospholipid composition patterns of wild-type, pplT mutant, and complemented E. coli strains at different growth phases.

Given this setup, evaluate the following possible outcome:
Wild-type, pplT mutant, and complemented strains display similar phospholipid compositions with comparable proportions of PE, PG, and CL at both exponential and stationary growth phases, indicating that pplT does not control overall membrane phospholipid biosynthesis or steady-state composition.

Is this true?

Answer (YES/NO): YES